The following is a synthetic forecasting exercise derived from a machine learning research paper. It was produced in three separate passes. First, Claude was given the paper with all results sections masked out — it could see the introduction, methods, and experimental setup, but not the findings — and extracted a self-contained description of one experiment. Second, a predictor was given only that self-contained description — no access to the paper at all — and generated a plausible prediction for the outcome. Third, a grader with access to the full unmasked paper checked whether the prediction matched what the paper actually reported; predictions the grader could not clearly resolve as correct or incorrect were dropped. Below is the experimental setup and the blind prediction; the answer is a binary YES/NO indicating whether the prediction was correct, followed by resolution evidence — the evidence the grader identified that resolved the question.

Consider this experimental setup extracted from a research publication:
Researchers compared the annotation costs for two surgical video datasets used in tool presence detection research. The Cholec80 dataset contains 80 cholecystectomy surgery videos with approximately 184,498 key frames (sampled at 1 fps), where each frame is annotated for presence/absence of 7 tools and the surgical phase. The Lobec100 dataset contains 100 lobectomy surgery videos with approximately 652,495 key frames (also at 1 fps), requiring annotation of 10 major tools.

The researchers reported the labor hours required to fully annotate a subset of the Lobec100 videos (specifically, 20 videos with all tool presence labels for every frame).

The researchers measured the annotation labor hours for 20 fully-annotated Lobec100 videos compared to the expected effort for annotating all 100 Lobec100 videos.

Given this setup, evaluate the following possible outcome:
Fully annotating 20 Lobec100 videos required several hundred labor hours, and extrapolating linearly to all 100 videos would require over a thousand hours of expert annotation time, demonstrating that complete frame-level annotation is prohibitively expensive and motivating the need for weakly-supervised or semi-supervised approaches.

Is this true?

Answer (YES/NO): NO